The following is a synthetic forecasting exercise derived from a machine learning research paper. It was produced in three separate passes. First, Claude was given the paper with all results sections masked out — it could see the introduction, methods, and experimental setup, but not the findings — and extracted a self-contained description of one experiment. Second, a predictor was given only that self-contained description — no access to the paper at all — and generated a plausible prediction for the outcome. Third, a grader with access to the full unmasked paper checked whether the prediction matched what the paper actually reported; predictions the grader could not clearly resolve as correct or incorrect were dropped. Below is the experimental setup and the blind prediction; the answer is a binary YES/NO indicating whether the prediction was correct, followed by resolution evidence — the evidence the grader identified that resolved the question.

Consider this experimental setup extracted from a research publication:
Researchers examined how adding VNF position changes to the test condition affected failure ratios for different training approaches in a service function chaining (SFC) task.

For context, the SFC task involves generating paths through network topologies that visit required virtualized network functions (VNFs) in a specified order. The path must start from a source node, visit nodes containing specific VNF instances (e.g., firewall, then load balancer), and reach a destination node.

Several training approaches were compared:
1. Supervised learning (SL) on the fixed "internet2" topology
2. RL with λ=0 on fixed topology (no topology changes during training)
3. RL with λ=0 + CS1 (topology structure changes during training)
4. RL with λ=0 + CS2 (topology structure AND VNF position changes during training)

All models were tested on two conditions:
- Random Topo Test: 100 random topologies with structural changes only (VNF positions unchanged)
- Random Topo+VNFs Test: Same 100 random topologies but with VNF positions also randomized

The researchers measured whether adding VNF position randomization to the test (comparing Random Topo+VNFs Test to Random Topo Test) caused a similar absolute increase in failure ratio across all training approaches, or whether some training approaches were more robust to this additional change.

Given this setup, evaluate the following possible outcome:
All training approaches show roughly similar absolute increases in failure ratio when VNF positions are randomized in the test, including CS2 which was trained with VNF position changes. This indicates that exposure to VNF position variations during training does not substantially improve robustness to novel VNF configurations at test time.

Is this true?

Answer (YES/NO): NO